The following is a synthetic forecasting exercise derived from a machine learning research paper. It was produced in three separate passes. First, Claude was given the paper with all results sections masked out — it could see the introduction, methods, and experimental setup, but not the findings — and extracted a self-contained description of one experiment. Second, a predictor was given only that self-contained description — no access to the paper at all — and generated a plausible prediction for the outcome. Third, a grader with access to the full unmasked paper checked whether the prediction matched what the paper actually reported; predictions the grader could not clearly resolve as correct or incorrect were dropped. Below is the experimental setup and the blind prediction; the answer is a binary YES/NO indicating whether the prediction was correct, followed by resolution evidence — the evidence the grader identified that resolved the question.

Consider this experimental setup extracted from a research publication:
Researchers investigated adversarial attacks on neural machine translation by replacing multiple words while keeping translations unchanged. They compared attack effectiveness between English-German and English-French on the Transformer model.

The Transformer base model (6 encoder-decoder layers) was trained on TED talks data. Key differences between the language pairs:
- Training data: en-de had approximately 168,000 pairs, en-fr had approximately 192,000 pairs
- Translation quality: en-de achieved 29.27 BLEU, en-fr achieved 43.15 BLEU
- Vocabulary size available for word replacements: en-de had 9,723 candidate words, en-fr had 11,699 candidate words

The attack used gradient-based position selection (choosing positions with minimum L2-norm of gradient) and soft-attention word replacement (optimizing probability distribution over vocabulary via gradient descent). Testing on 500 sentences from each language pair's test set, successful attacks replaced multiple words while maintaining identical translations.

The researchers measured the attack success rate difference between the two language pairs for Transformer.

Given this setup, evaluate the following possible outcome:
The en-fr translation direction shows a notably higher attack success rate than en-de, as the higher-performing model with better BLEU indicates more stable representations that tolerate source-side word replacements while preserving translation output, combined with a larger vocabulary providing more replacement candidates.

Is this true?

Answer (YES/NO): YES